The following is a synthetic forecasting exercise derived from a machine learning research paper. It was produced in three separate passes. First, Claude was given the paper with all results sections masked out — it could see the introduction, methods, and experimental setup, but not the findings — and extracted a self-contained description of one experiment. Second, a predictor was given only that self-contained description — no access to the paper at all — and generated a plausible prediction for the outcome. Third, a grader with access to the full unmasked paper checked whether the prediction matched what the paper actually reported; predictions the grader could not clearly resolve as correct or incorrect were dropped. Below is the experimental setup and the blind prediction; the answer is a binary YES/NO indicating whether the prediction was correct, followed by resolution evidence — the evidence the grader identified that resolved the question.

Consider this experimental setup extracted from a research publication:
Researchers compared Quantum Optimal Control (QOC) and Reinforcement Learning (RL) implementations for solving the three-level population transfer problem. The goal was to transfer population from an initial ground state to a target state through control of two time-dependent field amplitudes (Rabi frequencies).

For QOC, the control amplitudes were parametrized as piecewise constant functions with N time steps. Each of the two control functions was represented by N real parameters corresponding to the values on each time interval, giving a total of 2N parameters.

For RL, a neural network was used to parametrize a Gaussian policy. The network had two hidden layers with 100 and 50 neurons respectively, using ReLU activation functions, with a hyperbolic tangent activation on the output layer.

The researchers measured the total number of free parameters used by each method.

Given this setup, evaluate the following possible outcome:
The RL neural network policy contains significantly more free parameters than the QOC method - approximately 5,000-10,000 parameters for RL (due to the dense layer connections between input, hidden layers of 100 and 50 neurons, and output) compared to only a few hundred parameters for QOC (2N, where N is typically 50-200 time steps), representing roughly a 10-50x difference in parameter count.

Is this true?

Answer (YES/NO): NO